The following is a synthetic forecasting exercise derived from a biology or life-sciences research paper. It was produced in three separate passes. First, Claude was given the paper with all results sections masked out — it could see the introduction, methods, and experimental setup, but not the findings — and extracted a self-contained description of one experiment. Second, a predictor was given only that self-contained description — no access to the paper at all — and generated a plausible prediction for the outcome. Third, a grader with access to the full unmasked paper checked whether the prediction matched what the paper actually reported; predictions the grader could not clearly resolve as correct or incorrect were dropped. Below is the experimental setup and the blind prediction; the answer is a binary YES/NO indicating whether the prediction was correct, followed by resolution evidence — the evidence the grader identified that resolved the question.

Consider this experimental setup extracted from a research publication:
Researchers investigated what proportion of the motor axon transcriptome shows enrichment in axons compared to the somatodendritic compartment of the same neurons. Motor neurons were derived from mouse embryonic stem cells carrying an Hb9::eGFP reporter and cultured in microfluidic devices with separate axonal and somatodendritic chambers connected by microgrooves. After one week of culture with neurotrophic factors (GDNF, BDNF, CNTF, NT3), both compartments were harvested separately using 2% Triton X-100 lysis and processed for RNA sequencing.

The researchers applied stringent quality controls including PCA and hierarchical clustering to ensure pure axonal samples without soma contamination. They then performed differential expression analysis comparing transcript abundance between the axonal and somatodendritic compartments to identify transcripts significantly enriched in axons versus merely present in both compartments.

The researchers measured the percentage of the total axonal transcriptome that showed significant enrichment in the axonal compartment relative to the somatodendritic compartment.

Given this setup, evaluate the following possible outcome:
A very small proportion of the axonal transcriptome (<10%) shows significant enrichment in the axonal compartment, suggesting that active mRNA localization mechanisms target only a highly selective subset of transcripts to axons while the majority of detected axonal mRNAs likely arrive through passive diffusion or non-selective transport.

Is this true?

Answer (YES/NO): NO